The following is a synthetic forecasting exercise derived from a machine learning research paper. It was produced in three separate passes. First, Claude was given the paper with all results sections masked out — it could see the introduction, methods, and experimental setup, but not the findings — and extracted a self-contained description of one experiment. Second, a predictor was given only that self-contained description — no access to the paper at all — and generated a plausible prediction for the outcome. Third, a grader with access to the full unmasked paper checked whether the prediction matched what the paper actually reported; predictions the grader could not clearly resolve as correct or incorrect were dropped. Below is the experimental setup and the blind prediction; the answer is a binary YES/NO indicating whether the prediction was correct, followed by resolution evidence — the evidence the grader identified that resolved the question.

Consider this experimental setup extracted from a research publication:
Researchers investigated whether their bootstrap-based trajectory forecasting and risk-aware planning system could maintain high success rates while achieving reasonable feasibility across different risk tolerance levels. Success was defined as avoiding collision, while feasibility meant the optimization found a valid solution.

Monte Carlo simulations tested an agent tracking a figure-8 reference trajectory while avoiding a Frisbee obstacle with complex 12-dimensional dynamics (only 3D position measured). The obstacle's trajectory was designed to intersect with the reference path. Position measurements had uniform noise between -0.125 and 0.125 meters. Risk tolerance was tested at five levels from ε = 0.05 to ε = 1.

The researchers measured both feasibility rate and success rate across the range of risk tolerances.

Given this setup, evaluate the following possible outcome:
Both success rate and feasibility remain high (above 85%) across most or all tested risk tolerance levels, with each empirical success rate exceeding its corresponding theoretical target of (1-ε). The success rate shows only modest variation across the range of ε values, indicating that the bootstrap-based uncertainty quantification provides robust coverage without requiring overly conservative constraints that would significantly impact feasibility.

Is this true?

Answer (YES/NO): NO